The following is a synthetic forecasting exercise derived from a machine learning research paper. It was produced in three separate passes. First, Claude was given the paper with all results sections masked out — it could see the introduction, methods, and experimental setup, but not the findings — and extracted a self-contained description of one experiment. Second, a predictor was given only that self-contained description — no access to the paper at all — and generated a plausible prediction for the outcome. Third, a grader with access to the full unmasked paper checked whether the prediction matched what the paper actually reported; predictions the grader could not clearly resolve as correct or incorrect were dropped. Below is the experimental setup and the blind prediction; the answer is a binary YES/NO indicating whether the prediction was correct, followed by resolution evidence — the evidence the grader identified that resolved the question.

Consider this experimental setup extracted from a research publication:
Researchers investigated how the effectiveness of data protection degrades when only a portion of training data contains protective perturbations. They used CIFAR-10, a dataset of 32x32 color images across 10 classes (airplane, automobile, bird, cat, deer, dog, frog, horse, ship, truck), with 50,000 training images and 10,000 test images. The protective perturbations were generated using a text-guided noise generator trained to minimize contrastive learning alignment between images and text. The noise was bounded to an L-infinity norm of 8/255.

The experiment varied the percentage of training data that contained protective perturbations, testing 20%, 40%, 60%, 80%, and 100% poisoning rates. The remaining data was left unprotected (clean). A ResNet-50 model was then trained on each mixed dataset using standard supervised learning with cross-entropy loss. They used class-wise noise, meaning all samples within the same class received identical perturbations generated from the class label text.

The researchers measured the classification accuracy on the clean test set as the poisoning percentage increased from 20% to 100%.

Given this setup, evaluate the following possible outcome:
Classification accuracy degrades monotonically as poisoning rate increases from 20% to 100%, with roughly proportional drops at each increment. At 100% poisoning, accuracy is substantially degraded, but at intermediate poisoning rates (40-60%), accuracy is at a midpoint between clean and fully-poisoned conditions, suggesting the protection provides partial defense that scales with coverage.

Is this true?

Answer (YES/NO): NO